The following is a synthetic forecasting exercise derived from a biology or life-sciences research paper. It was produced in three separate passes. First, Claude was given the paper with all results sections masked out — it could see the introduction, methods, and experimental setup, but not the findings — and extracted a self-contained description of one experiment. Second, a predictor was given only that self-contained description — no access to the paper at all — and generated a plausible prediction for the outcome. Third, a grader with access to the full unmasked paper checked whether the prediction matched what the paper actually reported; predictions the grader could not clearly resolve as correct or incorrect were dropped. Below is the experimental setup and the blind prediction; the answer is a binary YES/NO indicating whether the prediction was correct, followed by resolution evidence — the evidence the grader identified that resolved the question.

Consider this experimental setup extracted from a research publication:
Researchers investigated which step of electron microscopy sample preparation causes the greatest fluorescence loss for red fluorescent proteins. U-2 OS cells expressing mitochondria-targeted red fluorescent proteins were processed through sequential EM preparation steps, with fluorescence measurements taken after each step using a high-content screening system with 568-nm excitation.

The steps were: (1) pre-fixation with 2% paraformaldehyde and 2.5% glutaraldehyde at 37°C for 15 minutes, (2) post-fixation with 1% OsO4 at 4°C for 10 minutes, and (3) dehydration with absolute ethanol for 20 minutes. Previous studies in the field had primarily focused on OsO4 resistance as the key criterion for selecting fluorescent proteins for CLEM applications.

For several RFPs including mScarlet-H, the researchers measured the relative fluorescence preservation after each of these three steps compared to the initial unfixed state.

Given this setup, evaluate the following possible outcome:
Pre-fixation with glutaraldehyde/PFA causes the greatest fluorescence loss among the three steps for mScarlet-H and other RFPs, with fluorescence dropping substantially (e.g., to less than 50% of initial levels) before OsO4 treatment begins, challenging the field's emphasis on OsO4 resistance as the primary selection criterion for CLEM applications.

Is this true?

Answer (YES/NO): NO